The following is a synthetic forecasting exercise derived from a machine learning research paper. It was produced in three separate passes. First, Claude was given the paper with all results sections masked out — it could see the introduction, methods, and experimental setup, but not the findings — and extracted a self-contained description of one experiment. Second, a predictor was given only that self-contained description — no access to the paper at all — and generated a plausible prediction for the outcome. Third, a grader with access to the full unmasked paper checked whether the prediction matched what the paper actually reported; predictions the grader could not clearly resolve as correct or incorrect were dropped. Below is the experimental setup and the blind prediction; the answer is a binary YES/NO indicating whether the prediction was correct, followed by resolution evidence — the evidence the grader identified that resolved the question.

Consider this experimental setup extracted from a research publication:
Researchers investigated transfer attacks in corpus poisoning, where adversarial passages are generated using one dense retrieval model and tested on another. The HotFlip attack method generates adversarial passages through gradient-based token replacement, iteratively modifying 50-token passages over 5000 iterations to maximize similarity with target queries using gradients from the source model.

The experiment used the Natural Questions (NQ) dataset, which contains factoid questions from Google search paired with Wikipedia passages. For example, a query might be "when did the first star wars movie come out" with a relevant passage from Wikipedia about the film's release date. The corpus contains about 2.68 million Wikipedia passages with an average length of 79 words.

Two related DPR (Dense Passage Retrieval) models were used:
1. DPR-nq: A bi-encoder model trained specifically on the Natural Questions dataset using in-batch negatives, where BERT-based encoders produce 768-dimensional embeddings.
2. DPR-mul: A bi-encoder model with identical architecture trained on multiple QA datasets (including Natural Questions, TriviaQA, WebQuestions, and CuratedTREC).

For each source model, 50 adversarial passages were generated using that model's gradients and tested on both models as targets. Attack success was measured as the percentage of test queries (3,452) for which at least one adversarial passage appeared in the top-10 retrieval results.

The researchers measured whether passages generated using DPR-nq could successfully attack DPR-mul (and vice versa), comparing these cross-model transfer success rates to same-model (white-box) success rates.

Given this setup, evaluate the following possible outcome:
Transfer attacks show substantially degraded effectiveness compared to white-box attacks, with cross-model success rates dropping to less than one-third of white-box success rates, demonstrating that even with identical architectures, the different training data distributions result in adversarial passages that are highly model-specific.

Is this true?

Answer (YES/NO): YES